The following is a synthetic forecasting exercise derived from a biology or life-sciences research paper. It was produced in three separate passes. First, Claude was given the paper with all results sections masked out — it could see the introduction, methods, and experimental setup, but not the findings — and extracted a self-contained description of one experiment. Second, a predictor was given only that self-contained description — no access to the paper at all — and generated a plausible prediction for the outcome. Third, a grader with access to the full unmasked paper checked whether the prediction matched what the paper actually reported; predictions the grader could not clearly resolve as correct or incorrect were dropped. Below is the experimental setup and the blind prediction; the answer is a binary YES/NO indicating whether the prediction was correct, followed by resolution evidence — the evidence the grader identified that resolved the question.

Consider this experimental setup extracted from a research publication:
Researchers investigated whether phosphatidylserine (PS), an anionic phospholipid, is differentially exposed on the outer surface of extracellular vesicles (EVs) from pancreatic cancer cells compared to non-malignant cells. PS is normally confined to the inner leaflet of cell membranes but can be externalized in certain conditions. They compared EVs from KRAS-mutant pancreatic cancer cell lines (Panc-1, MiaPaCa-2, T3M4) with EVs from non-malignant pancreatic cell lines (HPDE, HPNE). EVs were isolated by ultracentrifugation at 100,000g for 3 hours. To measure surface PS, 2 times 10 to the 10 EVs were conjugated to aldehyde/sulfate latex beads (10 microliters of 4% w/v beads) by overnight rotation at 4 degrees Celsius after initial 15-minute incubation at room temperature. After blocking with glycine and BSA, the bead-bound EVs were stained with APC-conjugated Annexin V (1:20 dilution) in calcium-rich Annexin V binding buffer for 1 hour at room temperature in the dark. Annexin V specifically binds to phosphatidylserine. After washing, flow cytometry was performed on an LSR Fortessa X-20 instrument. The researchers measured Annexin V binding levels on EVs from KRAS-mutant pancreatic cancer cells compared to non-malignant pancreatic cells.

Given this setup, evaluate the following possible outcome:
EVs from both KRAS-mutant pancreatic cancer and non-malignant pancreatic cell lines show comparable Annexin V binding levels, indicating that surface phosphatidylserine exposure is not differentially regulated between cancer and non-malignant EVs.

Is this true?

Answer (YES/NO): NO